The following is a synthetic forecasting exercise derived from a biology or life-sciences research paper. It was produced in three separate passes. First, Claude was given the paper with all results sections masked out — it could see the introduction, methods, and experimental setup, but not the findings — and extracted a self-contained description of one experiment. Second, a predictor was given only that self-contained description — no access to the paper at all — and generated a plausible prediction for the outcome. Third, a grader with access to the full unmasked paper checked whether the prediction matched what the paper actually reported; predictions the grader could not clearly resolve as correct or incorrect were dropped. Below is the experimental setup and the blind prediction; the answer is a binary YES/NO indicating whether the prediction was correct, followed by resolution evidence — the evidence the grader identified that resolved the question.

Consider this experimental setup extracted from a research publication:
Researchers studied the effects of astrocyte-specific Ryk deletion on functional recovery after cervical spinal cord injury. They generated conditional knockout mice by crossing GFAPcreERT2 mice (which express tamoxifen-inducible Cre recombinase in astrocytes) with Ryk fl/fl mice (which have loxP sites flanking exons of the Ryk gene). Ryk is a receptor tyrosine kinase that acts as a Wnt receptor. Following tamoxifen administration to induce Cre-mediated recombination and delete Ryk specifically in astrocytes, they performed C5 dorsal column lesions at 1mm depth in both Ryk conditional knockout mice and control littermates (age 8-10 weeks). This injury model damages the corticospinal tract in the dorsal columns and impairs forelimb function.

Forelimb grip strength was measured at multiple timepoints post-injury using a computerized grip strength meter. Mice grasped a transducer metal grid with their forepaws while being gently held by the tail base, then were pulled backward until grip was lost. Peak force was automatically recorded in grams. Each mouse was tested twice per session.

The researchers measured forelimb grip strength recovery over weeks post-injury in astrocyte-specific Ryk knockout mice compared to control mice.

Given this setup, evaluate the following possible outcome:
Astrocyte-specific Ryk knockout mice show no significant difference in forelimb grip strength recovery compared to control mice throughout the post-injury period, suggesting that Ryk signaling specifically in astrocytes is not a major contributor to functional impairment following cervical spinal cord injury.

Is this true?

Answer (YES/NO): NO